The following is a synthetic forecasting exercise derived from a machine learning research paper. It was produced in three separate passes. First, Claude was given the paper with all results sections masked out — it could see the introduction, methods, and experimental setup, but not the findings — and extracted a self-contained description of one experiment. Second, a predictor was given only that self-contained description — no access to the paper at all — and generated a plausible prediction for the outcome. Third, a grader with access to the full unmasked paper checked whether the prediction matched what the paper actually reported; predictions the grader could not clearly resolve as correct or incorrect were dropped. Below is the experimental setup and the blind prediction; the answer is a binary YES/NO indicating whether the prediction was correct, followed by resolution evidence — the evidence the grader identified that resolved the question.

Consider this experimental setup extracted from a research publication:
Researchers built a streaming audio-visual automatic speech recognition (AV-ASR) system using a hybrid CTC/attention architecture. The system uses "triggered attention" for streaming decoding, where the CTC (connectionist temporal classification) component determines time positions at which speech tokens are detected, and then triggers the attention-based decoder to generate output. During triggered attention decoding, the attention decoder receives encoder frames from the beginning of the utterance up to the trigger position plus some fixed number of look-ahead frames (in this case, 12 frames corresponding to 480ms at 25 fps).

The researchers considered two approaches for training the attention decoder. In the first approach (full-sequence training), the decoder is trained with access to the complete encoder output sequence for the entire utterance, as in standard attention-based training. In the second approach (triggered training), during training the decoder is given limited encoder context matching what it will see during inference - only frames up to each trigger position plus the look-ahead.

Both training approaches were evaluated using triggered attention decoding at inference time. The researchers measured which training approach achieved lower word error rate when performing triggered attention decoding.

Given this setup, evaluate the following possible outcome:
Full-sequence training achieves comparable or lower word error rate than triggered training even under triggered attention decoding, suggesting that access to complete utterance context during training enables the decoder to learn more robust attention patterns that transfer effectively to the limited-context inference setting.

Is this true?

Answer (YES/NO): YES